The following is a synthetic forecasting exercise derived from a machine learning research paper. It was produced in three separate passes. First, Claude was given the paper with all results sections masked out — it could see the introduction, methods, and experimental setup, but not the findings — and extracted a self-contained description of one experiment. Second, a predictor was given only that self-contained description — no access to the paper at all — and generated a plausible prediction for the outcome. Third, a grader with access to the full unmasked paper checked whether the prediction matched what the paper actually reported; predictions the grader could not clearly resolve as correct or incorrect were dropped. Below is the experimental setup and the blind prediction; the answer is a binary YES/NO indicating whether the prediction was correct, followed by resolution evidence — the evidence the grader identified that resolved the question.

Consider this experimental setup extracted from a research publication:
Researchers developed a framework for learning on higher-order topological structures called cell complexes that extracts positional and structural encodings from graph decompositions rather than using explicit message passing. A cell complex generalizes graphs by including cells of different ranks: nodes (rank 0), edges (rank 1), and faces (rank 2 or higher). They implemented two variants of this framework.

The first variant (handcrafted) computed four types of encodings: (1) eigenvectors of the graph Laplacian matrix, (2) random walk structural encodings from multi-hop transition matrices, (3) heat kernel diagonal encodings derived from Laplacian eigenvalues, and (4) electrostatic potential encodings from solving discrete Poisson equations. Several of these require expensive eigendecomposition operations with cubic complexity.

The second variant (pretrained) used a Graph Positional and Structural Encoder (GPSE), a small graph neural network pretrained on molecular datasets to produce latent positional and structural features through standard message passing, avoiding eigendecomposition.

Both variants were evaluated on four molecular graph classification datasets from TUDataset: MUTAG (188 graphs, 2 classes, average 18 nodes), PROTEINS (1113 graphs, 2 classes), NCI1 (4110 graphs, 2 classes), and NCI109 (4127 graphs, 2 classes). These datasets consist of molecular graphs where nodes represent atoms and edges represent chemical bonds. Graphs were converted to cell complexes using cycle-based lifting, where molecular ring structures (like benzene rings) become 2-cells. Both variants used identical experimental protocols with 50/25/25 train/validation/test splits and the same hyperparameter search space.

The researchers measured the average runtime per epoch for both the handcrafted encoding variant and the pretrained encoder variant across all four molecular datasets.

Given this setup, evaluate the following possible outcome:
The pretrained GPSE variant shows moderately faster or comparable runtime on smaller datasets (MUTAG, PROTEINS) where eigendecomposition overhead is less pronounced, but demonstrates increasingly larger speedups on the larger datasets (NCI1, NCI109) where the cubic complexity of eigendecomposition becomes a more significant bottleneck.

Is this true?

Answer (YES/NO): NO